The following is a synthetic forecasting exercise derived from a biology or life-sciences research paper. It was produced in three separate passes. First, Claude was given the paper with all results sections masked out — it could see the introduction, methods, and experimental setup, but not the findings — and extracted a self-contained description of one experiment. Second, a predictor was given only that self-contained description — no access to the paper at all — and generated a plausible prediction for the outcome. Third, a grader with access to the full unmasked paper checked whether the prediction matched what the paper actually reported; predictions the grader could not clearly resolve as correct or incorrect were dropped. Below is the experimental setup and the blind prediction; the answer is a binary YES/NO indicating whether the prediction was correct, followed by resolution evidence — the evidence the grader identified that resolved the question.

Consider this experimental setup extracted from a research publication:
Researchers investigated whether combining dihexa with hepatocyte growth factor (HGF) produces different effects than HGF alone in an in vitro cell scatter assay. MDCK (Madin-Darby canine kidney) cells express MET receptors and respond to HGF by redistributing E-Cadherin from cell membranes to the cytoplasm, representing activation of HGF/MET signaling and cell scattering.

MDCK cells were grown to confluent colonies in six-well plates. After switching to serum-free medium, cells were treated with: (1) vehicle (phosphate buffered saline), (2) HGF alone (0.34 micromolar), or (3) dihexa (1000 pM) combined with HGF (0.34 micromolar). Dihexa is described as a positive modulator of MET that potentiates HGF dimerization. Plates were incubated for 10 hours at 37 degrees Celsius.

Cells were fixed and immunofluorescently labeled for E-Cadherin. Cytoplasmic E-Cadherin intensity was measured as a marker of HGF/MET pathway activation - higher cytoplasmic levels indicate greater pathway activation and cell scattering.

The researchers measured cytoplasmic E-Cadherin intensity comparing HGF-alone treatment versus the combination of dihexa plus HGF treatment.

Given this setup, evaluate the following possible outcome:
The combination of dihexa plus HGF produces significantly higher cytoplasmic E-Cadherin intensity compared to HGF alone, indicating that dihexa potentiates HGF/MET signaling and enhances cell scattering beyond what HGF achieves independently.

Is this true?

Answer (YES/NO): NO